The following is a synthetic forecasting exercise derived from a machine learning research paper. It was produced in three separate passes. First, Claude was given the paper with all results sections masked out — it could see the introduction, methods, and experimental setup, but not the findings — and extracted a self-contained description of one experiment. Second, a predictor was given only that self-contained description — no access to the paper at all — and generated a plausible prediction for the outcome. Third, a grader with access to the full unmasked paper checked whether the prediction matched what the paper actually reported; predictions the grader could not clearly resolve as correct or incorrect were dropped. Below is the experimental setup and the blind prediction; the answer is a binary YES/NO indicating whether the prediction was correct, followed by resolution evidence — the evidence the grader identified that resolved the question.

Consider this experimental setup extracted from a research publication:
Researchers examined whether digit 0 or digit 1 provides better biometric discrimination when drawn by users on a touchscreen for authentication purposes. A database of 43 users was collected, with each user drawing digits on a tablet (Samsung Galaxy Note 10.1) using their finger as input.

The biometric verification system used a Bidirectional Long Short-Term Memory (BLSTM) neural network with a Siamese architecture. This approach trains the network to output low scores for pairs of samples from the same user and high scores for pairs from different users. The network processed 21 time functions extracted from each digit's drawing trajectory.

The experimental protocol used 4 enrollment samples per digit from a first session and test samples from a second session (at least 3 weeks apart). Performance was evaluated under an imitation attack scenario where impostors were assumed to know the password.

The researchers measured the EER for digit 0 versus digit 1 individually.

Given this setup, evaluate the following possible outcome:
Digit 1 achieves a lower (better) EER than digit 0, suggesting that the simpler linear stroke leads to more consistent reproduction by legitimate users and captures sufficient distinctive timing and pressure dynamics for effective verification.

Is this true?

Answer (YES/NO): YES